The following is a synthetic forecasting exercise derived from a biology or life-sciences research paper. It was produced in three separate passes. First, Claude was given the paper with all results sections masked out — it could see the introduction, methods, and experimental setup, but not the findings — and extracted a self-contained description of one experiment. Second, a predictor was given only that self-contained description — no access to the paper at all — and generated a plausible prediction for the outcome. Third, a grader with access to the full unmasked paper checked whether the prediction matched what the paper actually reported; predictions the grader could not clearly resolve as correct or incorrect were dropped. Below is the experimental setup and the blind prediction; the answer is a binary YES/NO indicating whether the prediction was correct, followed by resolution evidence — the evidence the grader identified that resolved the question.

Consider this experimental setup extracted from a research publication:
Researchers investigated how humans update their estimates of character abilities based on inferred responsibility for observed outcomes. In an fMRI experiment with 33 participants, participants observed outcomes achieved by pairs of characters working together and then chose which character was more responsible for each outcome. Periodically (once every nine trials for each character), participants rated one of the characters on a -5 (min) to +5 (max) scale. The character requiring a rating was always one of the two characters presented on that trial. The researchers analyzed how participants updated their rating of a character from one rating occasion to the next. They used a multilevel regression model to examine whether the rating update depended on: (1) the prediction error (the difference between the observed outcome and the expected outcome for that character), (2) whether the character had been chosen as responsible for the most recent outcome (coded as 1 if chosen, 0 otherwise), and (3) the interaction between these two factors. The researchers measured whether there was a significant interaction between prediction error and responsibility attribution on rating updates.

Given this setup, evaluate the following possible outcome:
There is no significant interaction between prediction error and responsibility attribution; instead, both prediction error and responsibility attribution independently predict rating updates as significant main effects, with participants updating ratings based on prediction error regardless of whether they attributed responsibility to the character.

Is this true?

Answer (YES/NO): NO